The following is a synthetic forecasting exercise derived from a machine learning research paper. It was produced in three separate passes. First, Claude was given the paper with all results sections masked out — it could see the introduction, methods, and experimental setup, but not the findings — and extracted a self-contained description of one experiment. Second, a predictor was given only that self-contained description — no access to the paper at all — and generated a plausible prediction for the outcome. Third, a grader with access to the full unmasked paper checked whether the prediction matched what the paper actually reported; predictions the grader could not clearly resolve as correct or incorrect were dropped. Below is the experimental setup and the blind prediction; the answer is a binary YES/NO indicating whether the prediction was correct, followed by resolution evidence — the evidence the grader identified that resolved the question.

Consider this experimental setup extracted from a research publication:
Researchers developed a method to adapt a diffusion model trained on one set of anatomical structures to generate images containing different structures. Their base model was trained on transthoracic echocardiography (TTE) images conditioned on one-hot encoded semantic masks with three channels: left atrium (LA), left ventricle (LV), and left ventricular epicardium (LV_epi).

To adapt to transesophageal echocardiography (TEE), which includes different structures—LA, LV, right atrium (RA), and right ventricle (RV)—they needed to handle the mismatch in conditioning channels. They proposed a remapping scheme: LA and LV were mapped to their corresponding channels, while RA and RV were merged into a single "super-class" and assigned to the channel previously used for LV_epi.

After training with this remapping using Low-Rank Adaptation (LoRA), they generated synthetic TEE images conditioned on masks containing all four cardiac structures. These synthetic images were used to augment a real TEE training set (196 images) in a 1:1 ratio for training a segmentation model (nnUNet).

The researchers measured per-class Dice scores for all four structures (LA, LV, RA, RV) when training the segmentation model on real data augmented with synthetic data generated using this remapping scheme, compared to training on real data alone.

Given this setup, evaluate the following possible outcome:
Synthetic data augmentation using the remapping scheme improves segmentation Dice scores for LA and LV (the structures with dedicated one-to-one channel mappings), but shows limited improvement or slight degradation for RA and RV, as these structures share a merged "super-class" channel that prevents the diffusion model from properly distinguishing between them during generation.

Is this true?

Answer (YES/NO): NO